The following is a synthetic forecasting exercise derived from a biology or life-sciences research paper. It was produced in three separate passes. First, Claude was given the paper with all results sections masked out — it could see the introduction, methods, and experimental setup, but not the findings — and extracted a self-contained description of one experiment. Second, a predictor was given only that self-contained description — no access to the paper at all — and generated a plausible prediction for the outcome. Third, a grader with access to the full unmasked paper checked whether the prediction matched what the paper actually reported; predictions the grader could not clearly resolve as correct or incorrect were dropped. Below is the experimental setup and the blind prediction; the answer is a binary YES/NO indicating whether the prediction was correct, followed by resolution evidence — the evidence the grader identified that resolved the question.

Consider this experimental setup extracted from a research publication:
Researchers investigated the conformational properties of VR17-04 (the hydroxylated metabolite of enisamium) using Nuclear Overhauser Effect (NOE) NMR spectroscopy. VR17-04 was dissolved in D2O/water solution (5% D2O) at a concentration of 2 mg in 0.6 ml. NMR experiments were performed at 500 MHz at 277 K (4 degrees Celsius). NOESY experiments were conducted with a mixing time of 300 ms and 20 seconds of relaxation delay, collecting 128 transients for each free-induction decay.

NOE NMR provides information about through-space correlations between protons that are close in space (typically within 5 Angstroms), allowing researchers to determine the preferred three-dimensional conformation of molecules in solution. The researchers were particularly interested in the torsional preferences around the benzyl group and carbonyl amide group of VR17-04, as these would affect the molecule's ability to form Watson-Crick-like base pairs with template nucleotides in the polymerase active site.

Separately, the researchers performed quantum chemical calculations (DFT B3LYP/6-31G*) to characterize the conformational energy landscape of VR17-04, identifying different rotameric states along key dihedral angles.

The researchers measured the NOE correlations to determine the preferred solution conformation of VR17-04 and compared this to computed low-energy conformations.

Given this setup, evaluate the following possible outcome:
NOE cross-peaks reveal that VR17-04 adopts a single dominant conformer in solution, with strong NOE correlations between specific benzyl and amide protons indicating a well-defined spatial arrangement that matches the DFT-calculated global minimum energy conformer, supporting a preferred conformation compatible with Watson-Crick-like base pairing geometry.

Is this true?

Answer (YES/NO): NO